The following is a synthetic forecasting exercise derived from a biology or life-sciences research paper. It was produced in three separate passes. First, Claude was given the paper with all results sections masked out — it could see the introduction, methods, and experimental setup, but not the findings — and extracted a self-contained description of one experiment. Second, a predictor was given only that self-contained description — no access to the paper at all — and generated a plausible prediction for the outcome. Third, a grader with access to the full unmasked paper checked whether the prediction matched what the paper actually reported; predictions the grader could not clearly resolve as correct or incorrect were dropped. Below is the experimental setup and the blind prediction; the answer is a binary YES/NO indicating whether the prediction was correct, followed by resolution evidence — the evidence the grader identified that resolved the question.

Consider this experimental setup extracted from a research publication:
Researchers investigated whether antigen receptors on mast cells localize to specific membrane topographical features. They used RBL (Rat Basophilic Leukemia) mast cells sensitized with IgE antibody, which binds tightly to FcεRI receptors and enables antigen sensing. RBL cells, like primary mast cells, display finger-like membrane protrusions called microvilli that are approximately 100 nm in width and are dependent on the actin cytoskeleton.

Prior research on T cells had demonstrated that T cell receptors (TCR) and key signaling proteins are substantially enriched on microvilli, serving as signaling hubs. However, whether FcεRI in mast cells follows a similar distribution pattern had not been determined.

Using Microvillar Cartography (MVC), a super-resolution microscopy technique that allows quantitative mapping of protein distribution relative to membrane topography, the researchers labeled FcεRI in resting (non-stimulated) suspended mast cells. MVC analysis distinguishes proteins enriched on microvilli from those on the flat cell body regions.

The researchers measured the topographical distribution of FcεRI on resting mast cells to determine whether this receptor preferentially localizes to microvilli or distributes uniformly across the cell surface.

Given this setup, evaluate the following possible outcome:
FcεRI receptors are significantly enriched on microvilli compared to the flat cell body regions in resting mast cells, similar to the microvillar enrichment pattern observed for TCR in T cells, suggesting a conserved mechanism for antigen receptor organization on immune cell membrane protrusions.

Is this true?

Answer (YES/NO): YES